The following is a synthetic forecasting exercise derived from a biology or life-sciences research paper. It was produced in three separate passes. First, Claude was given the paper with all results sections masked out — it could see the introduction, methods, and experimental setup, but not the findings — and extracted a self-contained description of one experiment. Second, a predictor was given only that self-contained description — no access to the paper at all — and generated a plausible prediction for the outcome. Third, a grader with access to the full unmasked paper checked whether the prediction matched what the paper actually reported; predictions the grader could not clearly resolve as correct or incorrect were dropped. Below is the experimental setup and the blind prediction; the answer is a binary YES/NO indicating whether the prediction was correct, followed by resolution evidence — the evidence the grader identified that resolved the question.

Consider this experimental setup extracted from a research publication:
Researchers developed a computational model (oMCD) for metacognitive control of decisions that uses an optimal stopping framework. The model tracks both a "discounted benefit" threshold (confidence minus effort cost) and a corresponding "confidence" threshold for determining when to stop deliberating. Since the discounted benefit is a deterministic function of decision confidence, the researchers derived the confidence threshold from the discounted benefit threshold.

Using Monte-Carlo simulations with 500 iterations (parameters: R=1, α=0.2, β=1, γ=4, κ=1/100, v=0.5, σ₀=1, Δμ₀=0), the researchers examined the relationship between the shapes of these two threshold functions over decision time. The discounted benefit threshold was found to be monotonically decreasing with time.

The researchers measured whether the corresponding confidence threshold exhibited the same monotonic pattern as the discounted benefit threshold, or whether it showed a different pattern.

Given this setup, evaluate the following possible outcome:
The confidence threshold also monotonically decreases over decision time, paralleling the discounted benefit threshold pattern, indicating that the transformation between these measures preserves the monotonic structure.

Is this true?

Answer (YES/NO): NO